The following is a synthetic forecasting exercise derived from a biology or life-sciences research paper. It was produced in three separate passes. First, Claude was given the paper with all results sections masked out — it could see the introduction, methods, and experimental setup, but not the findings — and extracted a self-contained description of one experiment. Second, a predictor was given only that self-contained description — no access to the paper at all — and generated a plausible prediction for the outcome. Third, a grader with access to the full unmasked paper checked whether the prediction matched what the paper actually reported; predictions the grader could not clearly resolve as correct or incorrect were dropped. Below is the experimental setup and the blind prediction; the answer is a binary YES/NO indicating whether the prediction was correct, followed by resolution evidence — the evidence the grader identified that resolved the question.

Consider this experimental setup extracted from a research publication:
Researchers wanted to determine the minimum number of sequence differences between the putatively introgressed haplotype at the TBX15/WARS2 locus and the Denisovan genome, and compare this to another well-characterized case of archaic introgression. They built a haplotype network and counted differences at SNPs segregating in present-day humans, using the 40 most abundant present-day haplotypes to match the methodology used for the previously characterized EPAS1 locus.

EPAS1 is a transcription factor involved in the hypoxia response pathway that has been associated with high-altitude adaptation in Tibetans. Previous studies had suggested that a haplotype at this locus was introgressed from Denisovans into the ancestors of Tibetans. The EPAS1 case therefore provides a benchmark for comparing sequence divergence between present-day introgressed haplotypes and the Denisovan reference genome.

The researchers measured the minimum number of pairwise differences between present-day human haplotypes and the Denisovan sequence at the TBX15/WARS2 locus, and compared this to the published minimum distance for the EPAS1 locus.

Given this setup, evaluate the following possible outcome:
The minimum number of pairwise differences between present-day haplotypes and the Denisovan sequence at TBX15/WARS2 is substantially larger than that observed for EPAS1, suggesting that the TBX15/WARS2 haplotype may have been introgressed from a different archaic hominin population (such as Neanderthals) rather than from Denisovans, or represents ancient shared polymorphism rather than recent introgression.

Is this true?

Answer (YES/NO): NO